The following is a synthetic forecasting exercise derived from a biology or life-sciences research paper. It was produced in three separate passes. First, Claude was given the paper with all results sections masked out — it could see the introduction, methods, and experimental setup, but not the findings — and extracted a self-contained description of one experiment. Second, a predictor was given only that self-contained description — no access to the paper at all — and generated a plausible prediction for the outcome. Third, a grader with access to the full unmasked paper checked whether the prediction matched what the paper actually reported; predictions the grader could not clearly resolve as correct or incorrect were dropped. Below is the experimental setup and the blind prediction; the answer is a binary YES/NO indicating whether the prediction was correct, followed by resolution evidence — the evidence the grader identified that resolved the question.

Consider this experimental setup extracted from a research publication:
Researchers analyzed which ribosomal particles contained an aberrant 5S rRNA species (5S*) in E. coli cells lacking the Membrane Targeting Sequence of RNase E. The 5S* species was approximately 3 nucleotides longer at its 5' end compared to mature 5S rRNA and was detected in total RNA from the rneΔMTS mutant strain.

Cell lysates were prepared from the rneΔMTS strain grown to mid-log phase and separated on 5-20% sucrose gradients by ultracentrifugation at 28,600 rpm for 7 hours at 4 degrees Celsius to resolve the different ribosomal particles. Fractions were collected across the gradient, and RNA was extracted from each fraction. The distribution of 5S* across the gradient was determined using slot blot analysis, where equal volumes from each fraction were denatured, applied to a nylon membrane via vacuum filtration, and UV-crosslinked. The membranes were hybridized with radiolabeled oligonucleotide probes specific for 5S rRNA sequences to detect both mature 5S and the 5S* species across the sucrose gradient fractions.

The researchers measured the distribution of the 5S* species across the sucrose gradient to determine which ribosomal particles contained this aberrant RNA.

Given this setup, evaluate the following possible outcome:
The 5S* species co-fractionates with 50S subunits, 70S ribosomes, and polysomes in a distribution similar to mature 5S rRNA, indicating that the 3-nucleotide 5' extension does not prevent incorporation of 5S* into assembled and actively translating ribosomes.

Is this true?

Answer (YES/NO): NO